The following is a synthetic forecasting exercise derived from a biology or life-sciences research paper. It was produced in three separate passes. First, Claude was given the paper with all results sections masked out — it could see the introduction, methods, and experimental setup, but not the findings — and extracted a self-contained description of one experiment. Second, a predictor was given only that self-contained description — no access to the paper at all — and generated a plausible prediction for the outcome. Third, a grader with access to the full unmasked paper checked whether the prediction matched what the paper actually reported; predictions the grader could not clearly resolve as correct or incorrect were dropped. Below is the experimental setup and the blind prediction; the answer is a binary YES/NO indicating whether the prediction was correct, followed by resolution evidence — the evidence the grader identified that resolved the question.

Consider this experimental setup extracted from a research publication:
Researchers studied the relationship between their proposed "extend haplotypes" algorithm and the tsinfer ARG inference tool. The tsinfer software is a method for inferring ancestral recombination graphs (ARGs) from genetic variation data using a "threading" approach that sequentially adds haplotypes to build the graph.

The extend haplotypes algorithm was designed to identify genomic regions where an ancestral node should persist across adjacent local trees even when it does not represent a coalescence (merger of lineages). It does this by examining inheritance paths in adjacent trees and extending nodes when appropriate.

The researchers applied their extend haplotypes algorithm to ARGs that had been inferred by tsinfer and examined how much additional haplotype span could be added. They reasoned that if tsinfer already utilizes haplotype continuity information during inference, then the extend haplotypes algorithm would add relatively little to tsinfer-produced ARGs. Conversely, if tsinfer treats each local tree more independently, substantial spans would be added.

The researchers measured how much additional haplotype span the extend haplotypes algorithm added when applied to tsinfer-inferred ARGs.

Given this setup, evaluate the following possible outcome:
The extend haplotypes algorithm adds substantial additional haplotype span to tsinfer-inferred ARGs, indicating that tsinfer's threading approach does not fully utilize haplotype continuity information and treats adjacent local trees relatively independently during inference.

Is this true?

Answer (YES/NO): NO